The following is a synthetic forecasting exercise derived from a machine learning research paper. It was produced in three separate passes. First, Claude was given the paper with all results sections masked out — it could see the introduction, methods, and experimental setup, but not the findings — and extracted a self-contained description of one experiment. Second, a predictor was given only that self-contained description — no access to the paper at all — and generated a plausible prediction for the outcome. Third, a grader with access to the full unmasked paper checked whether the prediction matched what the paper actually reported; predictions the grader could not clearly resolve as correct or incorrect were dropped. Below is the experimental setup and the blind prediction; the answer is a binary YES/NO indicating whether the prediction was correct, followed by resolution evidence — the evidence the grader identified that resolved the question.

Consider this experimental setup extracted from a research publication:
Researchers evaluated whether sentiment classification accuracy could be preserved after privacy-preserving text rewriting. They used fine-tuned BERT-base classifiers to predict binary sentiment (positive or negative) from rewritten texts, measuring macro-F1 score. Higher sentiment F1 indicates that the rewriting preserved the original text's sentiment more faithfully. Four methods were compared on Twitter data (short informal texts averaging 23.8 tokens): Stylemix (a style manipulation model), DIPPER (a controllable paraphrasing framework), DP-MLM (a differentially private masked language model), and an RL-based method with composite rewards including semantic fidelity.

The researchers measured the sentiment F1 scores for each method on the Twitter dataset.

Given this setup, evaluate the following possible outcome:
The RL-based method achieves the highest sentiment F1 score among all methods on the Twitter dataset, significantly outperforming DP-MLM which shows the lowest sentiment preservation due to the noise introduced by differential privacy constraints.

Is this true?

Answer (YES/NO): NO